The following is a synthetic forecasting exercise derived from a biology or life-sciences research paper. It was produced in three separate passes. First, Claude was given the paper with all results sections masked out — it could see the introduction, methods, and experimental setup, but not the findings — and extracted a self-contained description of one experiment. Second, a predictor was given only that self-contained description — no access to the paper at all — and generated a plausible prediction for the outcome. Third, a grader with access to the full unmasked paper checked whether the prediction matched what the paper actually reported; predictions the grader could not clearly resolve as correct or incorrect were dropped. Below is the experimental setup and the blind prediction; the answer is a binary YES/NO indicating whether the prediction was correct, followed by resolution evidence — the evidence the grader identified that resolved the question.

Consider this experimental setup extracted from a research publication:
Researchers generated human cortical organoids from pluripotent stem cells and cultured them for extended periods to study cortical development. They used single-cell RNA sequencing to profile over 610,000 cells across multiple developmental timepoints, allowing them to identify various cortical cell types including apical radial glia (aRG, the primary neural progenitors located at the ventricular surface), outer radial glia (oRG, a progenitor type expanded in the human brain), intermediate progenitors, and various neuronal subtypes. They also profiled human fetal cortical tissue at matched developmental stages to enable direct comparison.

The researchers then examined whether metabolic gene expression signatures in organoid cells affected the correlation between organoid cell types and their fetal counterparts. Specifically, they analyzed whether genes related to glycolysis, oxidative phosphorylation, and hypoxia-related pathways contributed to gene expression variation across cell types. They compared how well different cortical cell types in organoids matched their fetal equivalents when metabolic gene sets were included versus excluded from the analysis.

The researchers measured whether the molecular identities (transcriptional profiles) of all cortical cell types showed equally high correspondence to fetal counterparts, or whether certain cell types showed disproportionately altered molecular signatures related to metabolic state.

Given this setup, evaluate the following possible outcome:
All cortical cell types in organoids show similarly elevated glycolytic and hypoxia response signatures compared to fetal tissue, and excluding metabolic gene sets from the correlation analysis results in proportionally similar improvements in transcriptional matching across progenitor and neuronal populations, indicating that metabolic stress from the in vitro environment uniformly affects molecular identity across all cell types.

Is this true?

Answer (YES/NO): NO